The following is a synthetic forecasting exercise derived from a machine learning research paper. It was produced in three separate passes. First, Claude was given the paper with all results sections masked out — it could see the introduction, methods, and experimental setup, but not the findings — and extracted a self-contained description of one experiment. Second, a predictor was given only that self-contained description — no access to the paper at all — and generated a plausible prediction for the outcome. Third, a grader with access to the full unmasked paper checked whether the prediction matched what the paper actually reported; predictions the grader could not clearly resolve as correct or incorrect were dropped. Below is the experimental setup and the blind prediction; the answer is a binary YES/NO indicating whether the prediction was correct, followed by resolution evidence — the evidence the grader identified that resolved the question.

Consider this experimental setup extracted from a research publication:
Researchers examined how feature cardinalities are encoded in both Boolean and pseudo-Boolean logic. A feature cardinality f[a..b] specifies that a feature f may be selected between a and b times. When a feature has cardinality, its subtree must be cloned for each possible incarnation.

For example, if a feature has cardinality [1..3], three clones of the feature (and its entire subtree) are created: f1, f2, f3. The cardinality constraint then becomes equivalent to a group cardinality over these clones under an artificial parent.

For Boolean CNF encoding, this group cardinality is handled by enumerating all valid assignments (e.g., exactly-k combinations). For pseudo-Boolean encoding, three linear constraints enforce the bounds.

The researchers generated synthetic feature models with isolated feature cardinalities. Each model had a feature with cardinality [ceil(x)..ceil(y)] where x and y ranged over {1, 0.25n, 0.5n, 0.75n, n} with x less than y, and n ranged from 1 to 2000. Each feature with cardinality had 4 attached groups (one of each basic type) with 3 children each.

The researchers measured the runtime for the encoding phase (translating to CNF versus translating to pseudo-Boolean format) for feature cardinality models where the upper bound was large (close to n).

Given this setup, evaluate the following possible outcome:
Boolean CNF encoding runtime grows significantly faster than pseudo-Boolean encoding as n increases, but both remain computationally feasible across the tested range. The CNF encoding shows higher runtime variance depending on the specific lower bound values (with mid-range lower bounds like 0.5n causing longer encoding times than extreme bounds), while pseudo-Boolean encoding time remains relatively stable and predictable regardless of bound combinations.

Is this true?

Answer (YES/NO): NO